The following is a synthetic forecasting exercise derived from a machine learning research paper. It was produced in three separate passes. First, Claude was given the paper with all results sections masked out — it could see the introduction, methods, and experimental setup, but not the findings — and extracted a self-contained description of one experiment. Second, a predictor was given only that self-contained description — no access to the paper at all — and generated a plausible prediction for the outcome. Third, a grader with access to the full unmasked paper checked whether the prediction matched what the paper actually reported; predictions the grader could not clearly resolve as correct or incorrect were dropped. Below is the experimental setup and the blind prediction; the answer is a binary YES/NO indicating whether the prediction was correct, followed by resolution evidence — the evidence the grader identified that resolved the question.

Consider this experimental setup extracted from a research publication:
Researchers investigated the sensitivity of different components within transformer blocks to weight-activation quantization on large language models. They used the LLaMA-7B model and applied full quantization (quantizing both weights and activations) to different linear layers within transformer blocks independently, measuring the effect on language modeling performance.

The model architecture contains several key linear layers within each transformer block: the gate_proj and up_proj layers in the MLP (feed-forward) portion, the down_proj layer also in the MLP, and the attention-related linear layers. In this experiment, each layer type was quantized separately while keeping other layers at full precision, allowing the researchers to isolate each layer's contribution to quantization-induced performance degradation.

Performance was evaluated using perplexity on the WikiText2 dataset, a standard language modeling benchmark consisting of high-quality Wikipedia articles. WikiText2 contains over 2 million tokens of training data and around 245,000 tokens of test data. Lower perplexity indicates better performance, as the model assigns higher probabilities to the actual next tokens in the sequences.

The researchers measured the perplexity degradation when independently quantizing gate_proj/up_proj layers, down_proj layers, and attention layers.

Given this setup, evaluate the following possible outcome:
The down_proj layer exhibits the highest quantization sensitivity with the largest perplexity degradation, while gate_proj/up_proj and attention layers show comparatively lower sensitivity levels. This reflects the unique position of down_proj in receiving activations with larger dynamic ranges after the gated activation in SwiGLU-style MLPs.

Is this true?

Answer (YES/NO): YES